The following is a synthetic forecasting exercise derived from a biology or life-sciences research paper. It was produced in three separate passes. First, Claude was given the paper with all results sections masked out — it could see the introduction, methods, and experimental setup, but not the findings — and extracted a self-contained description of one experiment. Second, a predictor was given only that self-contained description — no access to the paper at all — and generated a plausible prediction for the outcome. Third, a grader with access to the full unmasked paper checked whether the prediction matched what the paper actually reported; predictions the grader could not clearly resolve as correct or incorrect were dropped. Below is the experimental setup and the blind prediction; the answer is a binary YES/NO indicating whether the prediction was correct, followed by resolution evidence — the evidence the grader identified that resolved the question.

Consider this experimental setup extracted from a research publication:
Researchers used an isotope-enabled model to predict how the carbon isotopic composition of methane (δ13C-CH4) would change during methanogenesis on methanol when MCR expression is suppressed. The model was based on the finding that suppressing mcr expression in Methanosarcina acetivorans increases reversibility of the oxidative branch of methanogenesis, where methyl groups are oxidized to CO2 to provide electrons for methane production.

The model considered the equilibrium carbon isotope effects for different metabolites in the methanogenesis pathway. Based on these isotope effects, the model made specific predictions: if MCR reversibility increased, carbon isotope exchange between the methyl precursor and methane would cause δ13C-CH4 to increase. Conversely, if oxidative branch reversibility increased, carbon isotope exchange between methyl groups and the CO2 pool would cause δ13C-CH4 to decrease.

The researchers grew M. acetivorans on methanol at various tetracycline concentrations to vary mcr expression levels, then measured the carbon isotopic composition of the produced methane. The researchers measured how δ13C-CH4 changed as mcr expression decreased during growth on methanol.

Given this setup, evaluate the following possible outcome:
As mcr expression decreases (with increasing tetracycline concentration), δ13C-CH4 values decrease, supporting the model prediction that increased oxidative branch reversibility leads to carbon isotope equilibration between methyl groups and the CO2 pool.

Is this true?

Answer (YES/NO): NO